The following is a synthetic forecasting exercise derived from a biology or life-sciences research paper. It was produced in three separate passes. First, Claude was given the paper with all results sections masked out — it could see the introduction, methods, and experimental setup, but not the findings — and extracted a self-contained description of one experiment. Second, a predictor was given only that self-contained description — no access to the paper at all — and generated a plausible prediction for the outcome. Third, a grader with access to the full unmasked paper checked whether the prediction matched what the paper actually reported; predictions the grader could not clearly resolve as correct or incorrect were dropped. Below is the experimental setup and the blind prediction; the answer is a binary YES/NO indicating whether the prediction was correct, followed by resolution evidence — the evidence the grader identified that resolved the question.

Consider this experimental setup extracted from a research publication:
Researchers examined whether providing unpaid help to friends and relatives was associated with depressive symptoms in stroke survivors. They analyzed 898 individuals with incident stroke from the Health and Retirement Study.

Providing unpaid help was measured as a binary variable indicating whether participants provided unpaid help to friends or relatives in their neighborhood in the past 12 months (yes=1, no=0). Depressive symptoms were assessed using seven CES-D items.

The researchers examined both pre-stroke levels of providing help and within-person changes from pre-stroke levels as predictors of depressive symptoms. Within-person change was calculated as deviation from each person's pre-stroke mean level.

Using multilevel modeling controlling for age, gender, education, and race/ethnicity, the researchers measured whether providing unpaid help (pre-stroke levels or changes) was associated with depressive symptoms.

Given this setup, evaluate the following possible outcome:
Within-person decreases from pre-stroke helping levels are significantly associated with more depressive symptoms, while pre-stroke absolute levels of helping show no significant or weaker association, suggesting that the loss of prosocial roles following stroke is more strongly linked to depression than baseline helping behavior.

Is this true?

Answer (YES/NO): YES